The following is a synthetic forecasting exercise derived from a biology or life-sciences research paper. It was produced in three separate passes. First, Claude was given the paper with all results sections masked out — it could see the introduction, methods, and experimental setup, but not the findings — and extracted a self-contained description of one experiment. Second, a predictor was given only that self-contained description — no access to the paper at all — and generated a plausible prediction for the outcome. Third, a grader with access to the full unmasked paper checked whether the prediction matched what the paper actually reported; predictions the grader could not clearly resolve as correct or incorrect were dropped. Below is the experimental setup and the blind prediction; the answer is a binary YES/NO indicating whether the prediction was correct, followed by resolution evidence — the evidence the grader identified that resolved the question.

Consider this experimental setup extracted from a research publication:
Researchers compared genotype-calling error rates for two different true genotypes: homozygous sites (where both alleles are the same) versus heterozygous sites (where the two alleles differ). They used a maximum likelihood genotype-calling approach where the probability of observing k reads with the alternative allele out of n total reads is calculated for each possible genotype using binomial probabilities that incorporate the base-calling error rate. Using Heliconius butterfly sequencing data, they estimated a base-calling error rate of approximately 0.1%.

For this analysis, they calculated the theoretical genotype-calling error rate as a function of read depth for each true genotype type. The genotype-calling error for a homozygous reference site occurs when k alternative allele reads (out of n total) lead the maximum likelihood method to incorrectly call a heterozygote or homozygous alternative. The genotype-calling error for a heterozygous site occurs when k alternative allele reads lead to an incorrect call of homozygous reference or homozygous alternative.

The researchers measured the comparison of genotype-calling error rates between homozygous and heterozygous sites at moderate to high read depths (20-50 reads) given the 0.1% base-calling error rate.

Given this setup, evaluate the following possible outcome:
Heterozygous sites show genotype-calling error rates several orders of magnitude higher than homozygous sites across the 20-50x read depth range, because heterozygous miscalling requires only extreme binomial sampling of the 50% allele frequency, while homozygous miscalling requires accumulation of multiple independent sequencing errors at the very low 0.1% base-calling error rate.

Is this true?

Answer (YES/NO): YES